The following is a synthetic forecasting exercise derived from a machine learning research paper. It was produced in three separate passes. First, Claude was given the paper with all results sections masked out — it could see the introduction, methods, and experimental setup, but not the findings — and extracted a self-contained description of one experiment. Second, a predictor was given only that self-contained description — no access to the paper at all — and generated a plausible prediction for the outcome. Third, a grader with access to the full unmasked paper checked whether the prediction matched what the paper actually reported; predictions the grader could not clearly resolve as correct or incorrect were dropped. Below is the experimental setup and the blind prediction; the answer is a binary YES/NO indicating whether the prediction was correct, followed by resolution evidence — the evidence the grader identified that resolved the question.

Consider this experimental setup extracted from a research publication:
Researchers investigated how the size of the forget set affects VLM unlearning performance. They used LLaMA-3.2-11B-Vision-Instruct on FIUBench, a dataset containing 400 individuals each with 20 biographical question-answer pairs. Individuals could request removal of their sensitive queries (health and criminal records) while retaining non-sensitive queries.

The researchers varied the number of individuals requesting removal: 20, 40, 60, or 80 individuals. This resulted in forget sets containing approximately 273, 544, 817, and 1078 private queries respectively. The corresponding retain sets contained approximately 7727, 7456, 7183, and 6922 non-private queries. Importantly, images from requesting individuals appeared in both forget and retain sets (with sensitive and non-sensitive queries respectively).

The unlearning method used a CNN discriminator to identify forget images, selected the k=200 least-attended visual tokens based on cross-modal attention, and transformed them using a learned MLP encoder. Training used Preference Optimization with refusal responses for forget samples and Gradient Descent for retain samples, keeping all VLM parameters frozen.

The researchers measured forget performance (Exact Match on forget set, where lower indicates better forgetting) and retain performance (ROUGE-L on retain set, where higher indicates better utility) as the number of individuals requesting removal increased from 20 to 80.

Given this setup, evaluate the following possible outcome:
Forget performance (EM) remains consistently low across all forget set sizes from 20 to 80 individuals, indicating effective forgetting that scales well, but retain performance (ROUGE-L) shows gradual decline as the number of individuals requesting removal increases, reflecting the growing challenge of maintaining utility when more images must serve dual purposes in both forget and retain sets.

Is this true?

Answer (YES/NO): NO